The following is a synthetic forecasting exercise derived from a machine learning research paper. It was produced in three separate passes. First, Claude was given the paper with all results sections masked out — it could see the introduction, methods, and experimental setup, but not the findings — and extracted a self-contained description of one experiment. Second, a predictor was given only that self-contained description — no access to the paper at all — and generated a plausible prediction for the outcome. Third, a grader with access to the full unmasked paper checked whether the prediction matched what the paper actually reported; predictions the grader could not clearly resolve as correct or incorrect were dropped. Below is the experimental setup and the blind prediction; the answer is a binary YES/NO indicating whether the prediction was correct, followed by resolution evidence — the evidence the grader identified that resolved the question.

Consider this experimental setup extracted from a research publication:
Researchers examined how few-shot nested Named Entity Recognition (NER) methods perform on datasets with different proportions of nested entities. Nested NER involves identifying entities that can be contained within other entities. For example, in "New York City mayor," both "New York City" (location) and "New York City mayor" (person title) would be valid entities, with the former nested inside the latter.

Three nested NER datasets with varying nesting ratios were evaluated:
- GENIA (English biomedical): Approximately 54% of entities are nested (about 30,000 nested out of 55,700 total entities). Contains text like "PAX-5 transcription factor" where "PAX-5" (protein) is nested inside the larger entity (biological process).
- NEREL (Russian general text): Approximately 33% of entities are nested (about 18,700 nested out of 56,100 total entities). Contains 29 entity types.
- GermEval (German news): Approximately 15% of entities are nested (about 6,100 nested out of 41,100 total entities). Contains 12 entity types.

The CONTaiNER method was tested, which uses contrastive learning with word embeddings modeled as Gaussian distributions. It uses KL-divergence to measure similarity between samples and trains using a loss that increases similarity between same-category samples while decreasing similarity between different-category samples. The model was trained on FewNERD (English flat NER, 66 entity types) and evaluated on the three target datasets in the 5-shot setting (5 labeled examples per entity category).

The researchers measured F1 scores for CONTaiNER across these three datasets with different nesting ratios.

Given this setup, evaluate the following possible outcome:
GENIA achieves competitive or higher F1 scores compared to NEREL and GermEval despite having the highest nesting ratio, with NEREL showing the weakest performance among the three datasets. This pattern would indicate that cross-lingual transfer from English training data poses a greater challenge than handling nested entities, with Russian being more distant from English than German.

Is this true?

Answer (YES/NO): NO